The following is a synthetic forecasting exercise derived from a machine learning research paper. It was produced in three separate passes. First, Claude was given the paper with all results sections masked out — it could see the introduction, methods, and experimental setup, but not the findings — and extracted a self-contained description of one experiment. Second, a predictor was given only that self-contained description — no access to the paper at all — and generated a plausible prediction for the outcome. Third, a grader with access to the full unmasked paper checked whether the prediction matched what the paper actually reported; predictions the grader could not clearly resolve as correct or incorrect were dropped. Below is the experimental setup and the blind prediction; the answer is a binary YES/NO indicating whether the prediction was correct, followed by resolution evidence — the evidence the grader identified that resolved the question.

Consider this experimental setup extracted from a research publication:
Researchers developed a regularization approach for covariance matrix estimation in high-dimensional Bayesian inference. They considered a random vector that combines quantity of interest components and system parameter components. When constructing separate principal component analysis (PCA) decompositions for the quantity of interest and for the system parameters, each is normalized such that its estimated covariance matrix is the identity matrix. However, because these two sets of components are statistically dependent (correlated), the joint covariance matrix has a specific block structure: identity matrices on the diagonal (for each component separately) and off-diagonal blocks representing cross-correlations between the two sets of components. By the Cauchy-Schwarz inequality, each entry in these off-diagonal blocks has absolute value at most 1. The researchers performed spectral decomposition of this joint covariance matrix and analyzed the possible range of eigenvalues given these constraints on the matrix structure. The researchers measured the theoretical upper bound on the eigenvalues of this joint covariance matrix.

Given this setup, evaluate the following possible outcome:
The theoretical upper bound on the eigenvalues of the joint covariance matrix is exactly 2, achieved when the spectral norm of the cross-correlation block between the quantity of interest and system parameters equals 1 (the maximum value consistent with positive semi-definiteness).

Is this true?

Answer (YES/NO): YES